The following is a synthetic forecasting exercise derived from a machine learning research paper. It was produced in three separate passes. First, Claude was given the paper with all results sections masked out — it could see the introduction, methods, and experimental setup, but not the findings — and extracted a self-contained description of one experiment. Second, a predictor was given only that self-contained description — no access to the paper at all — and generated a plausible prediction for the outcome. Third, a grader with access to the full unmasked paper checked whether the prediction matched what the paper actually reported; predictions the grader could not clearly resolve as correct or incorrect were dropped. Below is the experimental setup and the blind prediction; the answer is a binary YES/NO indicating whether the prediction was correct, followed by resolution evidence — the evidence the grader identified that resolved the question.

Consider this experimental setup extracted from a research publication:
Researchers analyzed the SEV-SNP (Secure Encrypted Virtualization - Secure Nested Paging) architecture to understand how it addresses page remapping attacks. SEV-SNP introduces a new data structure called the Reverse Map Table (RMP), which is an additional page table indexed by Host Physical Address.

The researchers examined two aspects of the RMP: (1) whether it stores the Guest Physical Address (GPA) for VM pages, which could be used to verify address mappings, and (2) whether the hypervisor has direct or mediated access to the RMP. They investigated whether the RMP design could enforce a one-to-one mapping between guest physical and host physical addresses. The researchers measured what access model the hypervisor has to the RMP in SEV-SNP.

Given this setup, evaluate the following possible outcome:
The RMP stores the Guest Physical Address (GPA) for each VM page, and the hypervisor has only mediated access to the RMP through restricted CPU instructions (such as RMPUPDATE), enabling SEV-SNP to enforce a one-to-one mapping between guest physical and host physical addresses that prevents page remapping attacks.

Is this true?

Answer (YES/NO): YES